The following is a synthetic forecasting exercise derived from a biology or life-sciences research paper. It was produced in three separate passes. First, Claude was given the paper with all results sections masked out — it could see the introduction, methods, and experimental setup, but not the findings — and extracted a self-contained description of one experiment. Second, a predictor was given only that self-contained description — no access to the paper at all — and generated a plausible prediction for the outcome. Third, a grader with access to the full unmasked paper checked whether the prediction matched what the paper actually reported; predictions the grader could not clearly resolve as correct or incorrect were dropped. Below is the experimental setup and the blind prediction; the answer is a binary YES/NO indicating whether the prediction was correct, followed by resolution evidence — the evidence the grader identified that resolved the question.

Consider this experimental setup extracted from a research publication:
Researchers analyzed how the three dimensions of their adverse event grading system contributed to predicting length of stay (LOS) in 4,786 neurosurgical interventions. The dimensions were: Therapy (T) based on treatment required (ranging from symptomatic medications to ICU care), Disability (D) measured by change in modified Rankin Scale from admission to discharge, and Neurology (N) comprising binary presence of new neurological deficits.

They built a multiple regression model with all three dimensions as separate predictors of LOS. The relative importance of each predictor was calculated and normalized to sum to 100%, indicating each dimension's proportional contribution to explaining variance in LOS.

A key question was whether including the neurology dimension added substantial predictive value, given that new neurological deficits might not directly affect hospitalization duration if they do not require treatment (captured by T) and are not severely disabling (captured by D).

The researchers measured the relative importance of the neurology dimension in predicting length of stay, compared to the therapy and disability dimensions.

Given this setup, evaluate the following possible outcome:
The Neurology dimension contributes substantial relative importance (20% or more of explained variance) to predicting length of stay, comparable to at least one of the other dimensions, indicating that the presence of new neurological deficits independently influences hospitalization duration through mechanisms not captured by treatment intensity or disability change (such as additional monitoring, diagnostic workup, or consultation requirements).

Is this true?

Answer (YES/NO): NO